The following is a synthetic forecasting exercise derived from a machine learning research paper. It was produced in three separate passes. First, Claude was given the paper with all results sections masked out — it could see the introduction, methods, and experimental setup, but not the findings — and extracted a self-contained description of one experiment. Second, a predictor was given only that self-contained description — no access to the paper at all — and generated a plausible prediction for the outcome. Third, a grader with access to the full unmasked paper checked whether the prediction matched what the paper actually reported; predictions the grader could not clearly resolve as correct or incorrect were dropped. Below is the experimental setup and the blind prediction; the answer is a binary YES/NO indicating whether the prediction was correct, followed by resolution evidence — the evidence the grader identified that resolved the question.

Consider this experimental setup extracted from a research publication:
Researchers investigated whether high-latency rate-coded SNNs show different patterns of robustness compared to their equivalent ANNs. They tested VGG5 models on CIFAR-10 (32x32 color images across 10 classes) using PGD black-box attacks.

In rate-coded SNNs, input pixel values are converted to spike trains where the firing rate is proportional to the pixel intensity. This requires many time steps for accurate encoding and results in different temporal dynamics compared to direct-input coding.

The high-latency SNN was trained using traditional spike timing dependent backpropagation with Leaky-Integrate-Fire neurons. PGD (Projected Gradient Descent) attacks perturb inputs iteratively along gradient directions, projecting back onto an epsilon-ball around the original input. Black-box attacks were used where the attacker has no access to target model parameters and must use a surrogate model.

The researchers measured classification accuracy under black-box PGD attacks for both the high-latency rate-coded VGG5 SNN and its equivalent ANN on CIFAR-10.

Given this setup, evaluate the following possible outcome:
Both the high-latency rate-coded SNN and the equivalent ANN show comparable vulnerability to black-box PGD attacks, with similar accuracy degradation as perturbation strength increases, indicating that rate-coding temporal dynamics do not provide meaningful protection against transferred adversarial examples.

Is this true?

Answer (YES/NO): NO